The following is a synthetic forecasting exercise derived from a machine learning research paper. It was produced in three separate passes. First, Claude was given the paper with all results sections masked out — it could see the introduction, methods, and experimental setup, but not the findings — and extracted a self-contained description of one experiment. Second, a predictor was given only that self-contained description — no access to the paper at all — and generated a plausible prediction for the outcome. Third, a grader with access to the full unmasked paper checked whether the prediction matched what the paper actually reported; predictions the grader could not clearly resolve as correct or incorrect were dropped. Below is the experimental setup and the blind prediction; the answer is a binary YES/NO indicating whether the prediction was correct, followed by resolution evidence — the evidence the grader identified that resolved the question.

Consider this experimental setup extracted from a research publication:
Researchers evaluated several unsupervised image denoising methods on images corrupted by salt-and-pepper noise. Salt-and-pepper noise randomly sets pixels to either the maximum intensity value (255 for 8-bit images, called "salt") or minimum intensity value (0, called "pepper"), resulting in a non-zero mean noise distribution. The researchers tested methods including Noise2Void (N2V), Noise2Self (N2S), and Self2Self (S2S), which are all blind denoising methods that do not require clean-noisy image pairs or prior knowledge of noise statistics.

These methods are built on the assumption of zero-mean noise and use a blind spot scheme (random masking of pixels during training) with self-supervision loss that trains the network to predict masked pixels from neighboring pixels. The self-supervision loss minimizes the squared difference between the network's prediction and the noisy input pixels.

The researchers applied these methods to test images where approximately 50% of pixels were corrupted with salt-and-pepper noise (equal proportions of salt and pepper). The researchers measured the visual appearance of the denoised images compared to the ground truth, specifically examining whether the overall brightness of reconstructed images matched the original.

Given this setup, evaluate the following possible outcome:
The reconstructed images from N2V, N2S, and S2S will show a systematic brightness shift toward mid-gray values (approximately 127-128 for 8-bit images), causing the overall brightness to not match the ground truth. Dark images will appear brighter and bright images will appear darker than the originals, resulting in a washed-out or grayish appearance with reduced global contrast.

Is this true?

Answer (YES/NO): NO